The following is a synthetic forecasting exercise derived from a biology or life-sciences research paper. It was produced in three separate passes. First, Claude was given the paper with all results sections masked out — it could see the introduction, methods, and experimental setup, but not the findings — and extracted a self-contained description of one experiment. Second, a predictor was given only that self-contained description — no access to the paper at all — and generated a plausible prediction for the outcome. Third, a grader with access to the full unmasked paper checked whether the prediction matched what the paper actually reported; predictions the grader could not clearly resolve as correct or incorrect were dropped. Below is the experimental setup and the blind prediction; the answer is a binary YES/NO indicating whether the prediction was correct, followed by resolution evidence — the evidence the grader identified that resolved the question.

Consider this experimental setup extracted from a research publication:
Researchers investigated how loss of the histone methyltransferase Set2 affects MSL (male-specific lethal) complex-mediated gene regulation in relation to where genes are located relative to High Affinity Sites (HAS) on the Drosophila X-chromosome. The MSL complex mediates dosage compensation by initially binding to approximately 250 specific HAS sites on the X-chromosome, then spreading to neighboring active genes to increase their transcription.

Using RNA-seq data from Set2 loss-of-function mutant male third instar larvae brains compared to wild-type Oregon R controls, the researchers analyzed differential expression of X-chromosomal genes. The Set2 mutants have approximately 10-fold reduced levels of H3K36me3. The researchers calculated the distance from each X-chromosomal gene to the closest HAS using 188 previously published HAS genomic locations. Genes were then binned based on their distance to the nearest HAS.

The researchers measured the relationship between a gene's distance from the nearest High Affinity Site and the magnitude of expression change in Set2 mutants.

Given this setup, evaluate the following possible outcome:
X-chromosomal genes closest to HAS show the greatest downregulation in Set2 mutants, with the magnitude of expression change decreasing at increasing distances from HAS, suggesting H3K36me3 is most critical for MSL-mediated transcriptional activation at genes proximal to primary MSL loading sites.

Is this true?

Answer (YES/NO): NO